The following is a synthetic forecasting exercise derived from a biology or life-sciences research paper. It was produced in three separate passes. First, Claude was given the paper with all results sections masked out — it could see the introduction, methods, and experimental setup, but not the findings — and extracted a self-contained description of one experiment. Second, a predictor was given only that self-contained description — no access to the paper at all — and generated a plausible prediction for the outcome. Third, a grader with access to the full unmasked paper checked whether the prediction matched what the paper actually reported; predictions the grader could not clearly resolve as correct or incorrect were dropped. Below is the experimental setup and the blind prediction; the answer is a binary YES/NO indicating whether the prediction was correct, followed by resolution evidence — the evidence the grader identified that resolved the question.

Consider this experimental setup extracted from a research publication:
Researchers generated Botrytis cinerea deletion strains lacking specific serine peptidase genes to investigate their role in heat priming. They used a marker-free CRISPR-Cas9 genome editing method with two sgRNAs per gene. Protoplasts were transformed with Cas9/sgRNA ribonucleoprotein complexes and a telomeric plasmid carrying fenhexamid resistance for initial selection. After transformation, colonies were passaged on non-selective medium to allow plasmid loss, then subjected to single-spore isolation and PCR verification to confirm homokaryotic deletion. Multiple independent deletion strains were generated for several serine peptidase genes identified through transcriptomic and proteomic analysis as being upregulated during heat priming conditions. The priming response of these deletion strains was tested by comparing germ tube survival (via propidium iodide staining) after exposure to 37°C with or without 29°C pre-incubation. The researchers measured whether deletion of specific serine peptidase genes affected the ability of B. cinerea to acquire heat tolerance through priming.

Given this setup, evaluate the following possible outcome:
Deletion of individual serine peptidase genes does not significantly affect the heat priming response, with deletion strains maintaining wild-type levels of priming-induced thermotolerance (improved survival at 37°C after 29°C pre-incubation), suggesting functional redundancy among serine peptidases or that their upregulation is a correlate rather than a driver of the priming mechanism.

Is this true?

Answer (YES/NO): NO